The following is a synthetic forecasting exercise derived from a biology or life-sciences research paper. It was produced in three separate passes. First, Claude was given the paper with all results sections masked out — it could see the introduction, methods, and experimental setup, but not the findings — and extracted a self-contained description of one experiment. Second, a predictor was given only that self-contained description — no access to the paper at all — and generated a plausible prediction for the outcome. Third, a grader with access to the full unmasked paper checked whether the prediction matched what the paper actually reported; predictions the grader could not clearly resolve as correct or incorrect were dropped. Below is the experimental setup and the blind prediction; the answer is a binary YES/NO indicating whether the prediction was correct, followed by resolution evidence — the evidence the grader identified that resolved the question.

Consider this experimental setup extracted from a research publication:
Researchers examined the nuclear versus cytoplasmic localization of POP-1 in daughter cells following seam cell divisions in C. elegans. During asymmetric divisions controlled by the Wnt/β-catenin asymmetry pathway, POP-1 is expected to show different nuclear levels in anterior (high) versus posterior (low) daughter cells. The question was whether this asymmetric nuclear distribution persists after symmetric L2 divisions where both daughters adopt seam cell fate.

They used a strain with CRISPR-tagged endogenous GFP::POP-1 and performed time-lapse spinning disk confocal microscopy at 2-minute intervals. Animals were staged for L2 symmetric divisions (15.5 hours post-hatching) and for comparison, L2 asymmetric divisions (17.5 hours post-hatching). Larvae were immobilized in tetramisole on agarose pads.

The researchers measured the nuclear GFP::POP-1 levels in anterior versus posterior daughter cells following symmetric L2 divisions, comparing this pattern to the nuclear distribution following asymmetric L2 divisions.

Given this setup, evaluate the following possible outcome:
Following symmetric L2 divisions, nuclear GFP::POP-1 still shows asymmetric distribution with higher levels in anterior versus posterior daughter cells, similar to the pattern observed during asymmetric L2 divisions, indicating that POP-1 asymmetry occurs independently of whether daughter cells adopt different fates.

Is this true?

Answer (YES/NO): YES